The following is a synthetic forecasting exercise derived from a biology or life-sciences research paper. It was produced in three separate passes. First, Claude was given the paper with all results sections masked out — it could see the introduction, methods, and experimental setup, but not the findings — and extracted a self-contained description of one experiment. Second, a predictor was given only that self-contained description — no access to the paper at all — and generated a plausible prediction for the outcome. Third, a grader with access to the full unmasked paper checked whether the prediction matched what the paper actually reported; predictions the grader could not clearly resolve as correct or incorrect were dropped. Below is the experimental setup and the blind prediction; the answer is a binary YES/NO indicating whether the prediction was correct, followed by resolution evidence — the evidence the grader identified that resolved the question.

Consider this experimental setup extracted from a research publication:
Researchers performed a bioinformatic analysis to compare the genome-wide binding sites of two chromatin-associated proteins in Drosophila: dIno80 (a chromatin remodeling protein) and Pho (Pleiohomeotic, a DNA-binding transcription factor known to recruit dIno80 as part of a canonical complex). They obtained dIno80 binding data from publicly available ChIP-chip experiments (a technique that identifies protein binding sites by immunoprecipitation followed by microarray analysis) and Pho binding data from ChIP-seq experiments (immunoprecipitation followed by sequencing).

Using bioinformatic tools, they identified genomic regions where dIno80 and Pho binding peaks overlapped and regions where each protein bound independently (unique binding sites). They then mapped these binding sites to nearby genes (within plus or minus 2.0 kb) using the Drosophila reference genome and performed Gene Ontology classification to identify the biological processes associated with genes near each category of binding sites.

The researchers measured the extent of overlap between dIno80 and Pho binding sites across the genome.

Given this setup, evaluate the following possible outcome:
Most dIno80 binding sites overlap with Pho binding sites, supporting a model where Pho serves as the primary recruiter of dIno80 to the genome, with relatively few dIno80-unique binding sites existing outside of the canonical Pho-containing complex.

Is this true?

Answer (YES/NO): NO